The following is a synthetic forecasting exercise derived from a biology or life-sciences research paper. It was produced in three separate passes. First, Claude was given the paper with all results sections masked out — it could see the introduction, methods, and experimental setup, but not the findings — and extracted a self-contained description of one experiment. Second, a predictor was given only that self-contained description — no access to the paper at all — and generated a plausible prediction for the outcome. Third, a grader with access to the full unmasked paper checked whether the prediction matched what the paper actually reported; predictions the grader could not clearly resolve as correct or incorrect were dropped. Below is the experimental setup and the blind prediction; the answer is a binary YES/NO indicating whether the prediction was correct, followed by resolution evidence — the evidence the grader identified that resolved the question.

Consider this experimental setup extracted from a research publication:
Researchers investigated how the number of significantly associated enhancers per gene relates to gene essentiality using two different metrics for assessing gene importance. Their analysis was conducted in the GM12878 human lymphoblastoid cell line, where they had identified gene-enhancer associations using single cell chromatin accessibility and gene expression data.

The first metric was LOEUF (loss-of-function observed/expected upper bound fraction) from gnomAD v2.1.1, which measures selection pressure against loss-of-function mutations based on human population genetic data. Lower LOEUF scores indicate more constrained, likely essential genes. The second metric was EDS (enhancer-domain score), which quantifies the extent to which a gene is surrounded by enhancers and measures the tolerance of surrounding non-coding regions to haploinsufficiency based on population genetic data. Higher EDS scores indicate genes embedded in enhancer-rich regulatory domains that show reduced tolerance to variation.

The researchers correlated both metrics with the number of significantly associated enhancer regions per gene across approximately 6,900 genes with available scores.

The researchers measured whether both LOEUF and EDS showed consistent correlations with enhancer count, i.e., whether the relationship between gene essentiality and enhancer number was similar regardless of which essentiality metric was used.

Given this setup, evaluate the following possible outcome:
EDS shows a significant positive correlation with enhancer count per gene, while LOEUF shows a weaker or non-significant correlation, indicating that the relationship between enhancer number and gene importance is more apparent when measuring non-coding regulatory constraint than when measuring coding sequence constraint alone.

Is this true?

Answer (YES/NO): NO